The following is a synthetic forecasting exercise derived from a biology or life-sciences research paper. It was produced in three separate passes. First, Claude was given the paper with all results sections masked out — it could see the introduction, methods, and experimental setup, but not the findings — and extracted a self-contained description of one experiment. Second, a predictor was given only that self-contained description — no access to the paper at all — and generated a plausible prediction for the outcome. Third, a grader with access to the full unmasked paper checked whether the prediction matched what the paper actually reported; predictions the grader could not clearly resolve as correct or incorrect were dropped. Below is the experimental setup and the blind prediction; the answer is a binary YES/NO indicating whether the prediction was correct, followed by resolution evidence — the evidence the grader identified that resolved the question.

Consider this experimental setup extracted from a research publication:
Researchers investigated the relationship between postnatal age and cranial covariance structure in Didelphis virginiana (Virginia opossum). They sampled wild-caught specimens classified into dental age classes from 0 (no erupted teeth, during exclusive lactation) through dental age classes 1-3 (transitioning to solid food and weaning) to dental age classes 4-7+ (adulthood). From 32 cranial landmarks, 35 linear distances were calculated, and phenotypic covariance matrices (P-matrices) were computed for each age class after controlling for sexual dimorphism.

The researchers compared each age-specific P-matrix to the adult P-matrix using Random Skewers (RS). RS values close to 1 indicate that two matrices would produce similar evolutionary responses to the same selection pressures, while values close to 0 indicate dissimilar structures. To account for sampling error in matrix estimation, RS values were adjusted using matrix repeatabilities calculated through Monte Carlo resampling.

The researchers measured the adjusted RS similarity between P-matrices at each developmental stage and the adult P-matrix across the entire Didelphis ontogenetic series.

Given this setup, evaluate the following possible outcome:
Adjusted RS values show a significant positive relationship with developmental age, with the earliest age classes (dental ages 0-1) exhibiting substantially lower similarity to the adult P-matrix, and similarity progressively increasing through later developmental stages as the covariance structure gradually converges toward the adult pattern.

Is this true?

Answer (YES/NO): NO